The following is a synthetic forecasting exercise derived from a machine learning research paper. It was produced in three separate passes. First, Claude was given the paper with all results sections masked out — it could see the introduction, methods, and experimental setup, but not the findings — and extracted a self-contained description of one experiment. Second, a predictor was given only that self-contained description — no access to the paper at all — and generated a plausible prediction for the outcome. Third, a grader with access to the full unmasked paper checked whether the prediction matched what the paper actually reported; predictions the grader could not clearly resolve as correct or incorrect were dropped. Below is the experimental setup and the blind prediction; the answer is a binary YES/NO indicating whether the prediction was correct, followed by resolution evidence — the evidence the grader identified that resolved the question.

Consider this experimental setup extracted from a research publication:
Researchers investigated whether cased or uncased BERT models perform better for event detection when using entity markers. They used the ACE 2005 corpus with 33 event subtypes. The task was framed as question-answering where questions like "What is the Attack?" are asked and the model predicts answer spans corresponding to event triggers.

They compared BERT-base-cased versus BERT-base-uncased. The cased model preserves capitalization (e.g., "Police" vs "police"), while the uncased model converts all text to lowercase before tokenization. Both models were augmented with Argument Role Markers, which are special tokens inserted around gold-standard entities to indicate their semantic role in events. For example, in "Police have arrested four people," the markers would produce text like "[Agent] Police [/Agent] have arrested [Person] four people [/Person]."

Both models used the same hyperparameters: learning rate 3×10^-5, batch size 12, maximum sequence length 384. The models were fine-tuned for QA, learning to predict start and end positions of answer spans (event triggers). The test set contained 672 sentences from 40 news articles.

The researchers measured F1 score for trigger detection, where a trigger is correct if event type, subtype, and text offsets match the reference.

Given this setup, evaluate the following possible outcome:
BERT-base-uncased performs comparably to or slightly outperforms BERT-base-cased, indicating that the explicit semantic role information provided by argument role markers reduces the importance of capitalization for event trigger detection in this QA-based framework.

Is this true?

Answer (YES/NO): NO